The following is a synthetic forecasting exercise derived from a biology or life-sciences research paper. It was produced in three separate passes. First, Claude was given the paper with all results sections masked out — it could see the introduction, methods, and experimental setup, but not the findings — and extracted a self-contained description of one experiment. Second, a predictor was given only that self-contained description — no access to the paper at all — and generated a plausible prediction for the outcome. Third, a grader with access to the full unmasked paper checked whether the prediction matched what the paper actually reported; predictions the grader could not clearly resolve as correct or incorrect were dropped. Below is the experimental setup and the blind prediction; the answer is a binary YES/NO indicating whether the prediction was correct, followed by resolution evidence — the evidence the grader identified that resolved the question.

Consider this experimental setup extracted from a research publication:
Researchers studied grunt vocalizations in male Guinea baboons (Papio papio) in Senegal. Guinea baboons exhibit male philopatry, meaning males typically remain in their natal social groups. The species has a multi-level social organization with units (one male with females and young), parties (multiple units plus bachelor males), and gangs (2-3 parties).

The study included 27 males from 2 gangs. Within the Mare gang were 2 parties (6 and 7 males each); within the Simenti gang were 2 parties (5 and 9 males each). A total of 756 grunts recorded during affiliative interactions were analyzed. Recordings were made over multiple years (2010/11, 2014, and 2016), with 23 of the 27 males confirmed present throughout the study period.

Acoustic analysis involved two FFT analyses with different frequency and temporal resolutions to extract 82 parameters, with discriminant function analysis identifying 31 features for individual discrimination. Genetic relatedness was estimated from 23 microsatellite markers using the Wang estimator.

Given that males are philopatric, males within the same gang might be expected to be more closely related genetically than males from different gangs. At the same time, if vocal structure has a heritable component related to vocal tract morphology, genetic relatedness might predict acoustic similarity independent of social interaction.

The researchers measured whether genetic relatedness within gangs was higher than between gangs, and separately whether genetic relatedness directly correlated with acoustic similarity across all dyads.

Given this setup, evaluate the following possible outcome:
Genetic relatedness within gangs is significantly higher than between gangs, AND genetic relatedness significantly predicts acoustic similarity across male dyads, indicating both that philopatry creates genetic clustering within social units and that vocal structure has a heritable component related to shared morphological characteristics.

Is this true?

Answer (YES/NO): NO